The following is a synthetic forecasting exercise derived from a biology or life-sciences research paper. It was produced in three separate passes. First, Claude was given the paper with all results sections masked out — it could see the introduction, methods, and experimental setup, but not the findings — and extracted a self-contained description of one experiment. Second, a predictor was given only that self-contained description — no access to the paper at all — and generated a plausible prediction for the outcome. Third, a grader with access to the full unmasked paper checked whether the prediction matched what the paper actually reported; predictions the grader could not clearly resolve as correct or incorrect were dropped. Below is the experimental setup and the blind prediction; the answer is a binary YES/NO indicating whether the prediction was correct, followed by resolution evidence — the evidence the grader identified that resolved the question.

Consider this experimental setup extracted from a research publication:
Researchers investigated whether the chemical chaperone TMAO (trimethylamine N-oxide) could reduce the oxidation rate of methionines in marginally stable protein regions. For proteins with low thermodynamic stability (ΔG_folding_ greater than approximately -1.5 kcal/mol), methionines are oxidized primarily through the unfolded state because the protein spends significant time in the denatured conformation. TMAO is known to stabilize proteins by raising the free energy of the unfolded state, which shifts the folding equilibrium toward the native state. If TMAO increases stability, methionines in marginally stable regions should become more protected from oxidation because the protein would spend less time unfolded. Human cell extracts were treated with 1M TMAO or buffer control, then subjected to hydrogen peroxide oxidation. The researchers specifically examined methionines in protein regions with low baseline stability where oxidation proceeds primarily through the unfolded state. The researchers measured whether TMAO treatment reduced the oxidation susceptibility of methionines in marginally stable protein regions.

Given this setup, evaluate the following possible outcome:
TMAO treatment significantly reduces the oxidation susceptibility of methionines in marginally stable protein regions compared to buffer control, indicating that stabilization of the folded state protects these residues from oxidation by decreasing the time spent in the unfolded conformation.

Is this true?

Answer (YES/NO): YES